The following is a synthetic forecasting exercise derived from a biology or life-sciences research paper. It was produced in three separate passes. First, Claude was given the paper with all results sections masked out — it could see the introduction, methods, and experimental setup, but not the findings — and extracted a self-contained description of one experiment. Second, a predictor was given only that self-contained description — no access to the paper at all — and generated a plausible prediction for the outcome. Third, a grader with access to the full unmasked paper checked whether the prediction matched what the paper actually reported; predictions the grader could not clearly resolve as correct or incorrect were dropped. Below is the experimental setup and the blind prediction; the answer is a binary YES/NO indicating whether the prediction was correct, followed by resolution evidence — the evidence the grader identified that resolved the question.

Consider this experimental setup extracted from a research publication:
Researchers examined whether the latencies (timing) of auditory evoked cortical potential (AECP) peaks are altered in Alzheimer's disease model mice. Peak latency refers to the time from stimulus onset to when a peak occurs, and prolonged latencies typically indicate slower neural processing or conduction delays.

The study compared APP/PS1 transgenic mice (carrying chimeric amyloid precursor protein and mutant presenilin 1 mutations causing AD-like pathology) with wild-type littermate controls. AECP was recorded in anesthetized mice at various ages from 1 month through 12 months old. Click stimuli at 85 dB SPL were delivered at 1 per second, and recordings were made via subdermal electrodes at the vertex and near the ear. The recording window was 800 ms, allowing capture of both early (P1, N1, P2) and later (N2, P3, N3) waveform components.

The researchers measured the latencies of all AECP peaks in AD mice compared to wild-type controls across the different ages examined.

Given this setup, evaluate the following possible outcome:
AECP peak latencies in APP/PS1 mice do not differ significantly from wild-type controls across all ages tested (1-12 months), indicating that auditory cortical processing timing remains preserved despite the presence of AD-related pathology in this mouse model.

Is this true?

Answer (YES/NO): NO